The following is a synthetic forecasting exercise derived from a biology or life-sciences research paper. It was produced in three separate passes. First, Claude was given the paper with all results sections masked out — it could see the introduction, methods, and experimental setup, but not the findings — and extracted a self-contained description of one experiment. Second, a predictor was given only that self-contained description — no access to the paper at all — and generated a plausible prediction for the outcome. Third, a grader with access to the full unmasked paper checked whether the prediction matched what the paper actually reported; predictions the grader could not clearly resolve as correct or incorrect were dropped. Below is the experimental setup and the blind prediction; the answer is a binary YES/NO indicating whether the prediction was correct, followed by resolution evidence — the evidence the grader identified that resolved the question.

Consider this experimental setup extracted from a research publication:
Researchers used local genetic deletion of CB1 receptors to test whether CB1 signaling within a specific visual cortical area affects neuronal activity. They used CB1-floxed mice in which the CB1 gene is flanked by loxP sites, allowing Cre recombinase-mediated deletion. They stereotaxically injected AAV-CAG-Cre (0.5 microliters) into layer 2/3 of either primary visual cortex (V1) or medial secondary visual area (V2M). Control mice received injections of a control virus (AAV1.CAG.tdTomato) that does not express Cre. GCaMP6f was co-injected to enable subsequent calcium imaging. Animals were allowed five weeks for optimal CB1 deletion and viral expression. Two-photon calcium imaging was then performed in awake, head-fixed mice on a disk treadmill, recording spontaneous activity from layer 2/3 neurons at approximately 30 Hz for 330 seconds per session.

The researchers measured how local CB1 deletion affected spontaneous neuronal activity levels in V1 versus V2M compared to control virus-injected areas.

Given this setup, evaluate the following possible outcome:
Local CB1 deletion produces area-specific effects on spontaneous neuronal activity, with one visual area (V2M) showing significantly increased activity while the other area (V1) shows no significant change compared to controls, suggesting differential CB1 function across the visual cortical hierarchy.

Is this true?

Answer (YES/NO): NO